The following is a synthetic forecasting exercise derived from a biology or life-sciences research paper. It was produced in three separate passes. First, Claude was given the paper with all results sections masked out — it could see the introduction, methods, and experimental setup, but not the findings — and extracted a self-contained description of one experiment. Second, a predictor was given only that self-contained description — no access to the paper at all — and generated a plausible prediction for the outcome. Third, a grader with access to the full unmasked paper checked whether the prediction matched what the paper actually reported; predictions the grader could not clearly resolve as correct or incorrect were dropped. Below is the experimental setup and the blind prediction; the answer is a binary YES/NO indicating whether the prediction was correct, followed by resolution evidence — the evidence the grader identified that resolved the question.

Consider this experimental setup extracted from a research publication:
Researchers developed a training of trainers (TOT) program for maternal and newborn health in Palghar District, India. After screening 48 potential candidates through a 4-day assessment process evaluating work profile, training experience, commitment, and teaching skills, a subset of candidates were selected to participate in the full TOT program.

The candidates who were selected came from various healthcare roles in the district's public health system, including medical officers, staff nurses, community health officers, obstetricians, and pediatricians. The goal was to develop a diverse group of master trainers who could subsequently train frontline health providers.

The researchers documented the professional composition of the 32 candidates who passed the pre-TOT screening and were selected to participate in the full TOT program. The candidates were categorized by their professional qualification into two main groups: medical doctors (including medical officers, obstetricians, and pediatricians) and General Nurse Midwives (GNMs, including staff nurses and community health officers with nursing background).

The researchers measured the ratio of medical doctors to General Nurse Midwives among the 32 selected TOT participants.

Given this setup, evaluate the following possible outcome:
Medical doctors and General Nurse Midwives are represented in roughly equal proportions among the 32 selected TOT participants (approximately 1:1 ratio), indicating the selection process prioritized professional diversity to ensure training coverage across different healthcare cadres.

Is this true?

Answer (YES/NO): NO